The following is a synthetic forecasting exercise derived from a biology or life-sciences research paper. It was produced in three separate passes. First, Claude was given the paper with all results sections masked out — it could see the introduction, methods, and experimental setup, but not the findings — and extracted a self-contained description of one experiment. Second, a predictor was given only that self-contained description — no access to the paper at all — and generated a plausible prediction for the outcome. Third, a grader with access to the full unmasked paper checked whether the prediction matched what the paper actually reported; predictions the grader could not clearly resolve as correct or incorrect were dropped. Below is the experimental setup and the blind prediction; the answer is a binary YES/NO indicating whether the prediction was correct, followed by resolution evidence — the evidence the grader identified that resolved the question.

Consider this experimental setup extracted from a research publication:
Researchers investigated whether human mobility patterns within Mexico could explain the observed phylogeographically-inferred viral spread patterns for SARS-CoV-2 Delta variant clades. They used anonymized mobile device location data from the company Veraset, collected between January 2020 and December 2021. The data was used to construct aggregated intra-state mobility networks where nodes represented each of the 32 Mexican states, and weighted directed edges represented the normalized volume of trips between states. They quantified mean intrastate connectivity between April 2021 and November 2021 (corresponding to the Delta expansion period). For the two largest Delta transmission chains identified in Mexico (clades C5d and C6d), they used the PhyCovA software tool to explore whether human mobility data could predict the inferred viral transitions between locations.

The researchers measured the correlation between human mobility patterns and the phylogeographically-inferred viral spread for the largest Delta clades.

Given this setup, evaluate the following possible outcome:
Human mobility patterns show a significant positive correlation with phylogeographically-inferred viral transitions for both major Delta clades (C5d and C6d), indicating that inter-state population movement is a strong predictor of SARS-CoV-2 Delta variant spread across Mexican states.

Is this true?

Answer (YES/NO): NO